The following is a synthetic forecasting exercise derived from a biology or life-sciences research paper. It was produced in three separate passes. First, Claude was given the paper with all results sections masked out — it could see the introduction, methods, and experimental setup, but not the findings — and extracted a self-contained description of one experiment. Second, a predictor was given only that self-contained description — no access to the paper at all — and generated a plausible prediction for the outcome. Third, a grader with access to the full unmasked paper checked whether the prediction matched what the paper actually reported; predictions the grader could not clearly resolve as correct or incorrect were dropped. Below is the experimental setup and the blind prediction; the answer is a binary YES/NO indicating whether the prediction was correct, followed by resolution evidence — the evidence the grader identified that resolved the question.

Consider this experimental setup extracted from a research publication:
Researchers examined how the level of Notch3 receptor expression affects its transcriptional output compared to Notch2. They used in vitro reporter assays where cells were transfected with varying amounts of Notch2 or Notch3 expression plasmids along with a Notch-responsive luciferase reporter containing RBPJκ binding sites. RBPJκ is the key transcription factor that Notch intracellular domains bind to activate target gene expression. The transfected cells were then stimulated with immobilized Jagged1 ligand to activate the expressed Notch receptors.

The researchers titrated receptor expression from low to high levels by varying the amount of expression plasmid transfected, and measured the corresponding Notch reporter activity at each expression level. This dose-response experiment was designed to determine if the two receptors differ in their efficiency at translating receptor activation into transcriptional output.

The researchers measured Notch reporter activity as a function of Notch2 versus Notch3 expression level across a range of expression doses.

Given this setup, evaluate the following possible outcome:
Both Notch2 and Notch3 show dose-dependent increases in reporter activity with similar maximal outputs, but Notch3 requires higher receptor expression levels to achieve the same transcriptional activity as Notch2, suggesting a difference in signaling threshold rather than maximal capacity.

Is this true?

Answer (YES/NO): NO